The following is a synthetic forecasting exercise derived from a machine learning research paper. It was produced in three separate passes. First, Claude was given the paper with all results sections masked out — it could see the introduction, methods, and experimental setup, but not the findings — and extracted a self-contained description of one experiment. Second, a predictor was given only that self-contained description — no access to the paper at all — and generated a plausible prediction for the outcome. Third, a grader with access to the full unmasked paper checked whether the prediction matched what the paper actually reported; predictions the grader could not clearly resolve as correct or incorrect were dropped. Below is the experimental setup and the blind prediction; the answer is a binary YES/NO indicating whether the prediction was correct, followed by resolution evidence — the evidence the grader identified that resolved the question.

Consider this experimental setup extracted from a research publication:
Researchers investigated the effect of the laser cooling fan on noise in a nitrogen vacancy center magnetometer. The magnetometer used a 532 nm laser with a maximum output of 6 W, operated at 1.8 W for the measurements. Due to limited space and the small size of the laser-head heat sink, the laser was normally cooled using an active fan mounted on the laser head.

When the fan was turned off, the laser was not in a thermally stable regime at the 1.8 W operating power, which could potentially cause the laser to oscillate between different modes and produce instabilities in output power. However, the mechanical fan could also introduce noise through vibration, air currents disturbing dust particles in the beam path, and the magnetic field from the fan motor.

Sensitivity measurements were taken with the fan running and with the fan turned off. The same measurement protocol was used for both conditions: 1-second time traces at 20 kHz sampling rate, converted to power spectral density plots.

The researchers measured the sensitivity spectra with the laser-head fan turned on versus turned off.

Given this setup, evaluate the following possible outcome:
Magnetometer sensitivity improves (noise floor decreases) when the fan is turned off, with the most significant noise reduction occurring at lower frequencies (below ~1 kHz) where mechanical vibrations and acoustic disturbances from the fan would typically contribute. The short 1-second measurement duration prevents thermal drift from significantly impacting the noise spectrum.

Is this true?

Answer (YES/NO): YES